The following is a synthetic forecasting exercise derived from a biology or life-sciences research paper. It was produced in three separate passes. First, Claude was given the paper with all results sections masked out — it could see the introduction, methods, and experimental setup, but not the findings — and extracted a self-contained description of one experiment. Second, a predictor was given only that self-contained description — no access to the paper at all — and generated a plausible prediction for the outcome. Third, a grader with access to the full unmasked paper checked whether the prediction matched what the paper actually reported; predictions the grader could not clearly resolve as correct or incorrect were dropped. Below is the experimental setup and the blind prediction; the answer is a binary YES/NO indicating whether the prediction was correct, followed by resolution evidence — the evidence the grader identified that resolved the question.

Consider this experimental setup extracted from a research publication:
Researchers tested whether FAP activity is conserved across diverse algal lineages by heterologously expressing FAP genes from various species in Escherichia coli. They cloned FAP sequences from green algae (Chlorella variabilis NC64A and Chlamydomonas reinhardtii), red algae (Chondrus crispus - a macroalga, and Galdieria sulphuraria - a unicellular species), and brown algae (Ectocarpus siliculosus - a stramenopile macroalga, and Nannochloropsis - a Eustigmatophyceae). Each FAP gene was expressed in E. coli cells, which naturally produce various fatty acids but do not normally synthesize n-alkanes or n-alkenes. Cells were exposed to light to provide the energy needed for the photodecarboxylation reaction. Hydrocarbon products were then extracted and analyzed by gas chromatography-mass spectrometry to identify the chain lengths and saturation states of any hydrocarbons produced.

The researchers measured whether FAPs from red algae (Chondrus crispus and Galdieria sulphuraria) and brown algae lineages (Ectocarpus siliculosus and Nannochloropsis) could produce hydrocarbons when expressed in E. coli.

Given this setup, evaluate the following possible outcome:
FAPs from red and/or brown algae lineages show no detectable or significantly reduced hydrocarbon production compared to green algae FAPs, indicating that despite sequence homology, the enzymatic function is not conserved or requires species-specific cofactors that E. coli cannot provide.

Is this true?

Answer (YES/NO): NO